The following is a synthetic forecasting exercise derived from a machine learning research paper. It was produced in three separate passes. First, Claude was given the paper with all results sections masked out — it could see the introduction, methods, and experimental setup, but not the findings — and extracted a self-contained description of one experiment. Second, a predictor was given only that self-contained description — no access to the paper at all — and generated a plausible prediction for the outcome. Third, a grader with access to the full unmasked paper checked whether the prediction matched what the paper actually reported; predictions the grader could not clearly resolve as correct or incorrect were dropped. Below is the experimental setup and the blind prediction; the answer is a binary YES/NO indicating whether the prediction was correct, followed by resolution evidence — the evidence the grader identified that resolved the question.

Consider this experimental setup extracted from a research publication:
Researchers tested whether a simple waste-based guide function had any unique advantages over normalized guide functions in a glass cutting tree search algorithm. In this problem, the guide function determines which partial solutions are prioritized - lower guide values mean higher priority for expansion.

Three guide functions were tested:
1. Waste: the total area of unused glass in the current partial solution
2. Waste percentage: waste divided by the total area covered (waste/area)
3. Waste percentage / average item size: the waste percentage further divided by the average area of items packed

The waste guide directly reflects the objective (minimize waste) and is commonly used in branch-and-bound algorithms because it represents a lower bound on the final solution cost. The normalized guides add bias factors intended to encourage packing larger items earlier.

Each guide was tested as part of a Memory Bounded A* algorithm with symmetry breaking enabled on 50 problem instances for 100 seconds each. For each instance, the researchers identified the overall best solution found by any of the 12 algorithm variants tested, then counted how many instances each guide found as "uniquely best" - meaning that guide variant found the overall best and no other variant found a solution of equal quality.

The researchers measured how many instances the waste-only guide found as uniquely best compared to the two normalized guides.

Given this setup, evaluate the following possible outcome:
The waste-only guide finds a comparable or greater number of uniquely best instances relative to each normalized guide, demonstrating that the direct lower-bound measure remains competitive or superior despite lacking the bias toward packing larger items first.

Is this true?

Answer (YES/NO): NO